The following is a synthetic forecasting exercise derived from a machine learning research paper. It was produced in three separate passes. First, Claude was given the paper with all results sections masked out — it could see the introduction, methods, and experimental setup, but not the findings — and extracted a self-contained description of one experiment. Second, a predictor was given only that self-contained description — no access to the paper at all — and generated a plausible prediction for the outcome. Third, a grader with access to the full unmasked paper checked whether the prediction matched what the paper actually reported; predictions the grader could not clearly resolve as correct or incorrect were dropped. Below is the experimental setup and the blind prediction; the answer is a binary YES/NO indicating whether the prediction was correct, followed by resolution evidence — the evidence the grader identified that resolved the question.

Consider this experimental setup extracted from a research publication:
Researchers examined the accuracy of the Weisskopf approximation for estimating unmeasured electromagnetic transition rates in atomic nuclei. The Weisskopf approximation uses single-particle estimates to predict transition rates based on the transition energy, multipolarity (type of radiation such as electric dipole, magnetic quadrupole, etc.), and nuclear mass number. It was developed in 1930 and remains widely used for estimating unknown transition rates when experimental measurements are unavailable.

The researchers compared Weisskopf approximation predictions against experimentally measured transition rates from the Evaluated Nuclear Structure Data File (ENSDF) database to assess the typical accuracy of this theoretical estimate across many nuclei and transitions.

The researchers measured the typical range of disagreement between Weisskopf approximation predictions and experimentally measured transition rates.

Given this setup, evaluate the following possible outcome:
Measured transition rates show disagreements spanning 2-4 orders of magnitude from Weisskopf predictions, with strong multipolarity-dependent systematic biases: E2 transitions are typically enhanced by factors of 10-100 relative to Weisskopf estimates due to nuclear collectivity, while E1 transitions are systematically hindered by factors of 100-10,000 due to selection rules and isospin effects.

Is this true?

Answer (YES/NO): NO